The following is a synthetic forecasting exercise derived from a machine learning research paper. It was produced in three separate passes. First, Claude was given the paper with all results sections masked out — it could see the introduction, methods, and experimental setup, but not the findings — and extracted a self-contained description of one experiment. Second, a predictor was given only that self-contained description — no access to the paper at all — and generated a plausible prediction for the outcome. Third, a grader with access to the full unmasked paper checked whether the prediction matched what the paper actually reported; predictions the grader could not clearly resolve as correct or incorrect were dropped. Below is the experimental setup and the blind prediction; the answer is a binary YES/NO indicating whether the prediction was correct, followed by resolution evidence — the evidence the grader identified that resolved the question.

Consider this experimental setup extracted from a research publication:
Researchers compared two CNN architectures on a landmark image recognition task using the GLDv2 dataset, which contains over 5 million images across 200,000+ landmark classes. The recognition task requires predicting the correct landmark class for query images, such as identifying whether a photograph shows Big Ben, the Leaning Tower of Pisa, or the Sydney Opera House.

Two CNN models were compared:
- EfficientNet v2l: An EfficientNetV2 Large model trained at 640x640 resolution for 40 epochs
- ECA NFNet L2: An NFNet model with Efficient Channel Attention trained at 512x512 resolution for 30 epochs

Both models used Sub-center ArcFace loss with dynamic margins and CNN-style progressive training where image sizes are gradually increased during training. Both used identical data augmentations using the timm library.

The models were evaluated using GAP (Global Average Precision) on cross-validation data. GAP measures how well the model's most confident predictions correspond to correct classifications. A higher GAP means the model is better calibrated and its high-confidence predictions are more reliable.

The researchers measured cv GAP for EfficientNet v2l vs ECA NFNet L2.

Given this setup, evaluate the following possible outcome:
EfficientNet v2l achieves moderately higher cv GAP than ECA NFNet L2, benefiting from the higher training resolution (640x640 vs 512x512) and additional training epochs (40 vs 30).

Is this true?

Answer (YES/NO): YES